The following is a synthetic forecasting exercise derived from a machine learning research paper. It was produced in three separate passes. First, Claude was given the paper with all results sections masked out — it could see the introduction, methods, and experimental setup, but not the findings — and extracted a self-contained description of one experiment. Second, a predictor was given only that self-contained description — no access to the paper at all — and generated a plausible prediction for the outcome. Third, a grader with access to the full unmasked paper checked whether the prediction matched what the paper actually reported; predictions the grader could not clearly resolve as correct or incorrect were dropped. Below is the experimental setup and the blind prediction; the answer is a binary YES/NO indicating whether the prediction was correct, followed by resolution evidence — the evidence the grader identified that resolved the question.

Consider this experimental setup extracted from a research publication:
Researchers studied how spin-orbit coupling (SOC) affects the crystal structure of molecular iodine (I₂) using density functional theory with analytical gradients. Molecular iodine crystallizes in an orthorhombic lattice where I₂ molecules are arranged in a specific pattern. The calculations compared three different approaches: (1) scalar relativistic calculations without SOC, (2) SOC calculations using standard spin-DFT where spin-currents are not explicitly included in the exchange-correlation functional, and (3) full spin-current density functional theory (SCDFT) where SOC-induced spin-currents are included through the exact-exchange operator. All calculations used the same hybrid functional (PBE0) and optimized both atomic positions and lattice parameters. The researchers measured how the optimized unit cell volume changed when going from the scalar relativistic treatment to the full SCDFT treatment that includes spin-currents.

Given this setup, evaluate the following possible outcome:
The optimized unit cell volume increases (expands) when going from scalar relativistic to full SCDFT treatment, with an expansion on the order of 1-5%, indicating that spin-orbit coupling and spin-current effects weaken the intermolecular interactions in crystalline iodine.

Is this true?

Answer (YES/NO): NO